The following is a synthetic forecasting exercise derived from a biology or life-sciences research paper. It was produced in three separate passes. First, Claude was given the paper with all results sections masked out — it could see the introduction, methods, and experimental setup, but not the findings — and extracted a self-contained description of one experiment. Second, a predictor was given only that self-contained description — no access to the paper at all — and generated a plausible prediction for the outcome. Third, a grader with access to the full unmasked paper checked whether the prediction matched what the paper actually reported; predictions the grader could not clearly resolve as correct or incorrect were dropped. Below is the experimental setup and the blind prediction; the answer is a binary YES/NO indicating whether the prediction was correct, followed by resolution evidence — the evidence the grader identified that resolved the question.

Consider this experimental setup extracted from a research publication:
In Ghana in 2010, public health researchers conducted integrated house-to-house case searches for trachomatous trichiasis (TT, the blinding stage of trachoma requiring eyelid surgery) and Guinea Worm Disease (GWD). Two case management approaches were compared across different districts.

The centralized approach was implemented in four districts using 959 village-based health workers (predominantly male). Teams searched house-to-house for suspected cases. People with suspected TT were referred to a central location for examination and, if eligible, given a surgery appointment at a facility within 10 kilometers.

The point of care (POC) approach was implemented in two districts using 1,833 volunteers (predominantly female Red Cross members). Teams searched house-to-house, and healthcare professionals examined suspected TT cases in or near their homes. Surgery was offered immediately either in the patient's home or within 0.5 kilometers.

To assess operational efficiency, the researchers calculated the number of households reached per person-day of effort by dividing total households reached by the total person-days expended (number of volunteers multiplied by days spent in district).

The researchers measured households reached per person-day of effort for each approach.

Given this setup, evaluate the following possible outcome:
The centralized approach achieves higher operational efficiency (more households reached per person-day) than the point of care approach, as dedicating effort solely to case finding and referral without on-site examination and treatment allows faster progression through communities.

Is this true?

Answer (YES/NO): YES